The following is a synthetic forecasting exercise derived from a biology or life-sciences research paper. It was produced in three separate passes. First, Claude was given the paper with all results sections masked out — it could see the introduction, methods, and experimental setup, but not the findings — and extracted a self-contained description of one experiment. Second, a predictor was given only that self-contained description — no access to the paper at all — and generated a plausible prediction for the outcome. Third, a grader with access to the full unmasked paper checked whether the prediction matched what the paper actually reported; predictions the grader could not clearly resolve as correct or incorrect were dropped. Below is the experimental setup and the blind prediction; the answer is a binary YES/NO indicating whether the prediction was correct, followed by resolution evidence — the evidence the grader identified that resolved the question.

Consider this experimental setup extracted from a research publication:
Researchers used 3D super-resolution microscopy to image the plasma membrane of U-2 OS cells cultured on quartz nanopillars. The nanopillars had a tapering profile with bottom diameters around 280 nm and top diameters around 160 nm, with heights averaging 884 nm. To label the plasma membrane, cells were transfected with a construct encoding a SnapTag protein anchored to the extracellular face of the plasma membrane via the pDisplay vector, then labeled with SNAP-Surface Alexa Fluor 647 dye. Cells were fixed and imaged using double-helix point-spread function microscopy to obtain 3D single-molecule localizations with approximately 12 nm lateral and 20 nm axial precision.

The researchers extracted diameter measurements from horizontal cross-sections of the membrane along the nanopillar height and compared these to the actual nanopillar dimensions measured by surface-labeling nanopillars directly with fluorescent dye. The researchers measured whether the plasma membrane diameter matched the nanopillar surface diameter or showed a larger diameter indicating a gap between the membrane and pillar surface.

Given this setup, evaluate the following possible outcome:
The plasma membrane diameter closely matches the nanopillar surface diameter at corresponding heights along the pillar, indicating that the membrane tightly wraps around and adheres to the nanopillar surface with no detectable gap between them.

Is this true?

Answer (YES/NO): NO